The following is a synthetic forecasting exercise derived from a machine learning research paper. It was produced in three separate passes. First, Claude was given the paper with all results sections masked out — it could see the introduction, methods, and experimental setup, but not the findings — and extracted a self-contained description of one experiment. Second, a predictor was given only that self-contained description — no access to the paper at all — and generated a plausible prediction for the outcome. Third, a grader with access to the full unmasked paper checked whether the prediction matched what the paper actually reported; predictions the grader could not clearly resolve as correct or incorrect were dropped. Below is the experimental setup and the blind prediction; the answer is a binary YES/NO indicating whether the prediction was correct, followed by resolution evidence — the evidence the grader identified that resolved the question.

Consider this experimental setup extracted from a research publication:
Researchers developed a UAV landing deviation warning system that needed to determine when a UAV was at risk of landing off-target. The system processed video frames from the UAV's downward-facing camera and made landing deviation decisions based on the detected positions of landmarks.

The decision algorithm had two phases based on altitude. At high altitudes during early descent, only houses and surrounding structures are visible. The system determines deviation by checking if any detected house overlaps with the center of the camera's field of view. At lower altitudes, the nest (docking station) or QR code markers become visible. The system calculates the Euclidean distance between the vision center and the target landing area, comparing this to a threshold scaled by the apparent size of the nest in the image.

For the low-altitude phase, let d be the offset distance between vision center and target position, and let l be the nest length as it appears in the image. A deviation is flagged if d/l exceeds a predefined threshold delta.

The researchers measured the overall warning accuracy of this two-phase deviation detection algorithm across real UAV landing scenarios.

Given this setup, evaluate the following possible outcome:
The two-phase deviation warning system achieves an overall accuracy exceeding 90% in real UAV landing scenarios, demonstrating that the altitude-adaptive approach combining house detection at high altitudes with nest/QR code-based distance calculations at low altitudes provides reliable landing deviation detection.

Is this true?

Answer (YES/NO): YES